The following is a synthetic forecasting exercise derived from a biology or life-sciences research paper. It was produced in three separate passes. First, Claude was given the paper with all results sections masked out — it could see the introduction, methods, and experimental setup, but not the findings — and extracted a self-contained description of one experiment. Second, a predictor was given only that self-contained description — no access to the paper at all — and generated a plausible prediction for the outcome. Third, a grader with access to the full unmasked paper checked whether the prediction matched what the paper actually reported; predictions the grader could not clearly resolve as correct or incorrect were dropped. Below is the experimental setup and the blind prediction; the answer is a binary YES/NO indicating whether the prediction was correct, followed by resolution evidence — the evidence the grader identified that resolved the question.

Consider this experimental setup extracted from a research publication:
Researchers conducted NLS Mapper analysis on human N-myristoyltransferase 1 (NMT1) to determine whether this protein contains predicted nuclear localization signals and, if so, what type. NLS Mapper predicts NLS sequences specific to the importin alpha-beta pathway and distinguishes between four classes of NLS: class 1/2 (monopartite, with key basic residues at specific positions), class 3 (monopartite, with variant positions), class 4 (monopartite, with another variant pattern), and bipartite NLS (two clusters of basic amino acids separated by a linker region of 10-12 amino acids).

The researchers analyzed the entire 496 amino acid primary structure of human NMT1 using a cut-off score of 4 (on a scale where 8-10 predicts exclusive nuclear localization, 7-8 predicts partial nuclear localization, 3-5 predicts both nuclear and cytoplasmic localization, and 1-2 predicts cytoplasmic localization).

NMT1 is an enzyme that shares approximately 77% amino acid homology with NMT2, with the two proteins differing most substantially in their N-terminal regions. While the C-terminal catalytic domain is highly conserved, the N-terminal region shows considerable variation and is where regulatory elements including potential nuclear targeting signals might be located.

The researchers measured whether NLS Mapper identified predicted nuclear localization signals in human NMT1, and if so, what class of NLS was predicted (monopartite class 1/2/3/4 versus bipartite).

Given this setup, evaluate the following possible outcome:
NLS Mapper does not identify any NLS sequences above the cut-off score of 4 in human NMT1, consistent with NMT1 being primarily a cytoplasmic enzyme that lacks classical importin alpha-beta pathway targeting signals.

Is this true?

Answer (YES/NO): NO